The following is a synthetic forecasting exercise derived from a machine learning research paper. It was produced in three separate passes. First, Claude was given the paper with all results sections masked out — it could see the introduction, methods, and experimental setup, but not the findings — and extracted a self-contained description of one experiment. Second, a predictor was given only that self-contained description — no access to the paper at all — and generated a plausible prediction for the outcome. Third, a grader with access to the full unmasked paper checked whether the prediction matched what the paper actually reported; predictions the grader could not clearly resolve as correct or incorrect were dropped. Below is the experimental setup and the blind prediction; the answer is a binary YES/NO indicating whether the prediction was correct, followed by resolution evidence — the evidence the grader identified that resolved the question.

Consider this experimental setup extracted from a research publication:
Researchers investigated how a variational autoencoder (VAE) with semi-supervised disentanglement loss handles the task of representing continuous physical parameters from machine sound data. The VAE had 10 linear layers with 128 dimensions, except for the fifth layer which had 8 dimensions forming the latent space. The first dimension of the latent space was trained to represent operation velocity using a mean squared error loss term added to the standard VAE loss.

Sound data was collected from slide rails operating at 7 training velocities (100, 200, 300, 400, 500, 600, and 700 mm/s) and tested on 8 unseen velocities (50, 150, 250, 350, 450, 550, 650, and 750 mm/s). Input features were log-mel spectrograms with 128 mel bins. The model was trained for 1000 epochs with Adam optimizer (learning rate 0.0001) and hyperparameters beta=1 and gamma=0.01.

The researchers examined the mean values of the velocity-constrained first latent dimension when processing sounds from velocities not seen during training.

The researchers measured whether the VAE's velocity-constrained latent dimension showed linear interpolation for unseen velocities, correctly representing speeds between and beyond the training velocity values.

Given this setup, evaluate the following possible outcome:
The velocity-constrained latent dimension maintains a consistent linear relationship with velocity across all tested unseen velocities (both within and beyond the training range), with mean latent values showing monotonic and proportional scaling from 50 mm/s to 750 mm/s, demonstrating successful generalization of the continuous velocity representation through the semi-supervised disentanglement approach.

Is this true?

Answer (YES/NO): NO